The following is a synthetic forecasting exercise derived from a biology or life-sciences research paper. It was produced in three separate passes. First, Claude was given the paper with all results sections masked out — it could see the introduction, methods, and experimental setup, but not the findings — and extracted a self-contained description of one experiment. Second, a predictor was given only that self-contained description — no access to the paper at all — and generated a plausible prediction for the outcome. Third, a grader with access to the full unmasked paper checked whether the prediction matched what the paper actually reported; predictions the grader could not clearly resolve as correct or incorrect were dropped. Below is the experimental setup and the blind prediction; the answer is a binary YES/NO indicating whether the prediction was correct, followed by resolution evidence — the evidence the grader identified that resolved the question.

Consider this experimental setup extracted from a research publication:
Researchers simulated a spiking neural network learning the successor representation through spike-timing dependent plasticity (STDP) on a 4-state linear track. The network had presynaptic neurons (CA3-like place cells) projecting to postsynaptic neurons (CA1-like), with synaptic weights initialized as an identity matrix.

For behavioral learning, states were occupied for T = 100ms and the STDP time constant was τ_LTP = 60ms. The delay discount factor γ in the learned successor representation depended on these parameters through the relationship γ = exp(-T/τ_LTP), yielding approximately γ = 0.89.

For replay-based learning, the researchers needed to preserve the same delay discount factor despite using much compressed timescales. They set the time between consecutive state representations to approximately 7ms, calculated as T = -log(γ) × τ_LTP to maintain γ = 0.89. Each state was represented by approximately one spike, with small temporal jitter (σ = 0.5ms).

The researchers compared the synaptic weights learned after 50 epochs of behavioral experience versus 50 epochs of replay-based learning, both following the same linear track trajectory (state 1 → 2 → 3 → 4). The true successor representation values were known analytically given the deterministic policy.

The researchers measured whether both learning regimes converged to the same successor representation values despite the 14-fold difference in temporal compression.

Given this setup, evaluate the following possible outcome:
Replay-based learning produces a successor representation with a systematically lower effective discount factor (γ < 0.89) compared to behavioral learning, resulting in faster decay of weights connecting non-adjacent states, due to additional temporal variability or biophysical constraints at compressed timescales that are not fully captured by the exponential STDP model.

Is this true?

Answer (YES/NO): NO